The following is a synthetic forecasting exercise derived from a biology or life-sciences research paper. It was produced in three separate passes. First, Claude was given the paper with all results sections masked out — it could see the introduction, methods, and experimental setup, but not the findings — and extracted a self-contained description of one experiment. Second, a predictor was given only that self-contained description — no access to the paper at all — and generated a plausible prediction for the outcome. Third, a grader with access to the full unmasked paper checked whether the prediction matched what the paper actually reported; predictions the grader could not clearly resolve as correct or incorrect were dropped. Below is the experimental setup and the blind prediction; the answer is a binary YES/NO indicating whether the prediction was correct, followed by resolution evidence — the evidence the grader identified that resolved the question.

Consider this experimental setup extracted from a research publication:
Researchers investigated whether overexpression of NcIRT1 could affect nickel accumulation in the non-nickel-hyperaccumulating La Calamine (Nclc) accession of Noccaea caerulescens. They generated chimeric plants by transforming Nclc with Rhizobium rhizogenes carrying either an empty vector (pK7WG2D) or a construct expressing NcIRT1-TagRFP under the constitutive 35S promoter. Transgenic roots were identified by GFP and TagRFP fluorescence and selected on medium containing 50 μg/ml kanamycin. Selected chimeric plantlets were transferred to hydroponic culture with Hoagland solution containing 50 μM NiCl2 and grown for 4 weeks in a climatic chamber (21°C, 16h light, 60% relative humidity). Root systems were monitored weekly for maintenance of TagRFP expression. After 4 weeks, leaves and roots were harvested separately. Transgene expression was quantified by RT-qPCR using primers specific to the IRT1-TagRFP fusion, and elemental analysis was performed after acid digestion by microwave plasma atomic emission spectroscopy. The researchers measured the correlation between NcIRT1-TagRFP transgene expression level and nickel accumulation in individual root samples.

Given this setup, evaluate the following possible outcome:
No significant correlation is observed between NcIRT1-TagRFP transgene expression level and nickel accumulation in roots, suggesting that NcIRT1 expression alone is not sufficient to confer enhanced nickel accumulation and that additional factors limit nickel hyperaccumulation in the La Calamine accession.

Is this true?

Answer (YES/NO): YES